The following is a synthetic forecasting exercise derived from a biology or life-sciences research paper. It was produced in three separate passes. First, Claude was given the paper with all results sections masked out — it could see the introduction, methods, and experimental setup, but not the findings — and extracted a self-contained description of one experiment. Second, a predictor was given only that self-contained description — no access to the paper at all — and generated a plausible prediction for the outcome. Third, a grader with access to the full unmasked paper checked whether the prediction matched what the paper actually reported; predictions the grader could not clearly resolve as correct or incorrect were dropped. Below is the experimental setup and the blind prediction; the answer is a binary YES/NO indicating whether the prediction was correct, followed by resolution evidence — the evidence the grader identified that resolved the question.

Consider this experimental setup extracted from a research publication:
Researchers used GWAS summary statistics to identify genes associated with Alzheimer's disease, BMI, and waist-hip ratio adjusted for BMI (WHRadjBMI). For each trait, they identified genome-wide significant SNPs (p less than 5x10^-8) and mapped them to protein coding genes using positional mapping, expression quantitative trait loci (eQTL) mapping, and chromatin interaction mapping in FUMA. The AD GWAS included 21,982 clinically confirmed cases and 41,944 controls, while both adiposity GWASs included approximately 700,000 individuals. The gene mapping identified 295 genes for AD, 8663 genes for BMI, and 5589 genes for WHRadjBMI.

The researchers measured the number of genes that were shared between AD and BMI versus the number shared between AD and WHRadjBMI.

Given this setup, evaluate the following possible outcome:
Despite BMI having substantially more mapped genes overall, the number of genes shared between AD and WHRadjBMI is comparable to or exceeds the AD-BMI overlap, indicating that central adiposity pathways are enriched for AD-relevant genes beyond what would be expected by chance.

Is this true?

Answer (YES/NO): NO